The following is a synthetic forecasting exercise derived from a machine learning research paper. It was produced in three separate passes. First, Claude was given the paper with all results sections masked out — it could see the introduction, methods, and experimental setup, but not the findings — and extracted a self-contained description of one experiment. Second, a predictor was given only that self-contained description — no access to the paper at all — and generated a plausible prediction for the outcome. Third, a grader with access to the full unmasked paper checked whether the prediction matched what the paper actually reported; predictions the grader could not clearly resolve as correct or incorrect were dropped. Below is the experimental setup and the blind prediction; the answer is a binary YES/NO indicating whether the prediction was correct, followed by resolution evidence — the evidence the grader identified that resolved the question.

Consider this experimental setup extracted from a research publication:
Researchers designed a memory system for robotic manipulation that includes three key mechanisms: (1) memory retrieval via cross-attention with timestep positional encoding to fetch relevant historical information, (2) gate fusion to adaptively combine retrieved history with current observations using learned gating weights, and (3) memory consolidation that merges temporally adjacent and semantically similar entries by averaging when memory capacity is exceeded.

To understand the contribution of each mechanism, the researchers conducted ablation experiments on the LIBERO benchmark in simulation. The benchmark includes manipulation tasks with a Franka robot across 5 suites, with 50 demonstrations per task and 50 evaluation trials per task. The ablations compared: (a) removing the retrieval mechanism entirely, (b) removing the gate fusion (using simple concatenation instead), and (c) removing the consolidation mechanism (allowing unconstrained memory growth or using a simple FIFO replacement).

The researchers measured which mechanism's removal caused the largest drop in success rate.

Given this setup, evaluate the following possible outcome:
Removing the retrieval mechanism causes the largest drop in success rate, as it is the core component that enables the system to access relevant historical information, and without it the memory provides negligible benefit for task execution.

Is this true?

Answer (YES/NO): NO